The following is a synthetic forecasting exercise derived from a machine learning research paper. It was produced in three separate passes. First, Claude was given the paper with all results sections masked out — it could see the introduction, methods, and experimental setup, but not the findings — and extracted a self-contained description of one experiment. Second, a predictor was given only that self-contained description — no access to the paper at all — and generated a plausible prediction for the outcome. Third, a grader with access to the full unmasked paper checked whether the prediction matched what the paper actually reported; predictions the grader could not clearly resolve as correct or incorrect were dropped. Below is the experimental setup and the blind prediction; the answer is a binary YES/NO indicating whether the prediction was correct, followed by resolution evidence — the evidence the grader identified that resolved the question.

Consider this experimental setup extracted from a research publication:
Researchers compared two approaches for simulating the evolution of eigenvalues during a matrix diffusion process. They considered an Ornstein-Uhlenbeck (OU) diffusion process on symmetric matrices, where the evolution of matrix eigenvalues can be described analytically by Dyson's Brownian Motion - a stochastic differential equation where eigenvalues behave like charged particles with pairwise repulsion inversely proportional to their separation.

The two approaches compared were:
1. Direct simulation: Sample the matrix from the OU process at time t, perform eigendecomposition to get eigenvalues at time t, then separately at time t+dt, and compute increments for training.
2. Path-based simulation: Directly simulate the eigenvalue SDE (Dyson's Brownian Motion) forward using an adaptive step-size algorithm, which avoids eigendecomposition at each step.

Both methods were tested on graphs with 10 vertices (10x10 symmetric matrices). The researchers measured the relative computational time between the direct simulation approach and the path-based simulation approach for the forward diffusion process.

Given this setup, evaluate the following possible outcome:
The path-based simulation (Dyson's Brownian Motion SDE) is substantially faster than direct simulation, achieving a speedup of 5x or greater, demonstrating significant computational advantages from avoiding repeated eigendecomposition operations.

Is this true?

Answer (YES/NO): YES